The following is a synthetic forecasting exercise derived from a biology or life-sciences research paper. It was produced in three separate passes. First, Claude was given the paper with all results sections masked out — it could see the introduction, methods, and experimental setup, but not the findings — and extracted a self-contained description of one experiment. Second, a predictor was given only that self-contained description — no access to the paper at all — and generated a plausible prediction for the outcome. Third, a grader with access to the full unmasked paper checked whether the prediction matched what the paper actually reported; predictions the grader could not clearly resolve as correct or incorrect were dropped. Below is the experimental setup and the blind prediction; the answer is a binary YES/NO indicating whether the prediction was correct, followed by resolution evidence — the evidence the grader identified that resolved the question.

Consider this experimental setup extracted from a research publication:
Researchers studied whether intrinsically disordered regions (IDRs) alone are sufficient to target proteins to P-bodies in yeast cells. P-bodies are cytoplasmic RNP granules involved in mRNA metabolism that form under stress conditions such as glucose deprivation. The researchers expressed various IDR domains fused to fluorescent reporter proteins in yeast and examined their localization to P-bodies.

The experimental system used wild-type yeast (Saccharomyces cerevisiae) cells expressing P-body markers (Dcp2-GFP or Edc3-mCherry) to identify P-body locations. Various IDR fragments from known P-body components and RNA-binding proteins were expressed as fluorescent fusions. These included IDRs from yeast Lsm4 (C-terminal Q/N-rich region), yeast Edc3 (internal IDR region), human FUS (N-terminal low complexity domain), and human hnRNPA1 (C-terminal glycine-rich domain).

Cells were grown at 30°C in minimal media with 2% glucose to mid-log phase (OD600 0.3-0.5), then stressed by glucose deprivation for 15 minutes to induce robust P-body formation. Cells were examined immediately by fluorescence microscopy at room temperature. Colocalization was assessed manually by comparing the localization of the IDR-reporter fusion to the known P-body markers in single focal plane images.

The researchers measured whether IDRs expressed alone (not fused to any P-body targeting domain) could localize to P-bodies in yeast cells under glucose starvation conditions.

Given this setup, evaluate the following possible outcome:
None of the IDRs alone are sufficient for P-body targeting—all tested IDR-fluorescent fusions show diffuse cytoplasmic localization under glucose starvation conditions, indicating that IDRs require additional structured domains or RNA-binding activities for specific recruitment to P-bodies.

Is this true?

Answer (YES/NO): YES